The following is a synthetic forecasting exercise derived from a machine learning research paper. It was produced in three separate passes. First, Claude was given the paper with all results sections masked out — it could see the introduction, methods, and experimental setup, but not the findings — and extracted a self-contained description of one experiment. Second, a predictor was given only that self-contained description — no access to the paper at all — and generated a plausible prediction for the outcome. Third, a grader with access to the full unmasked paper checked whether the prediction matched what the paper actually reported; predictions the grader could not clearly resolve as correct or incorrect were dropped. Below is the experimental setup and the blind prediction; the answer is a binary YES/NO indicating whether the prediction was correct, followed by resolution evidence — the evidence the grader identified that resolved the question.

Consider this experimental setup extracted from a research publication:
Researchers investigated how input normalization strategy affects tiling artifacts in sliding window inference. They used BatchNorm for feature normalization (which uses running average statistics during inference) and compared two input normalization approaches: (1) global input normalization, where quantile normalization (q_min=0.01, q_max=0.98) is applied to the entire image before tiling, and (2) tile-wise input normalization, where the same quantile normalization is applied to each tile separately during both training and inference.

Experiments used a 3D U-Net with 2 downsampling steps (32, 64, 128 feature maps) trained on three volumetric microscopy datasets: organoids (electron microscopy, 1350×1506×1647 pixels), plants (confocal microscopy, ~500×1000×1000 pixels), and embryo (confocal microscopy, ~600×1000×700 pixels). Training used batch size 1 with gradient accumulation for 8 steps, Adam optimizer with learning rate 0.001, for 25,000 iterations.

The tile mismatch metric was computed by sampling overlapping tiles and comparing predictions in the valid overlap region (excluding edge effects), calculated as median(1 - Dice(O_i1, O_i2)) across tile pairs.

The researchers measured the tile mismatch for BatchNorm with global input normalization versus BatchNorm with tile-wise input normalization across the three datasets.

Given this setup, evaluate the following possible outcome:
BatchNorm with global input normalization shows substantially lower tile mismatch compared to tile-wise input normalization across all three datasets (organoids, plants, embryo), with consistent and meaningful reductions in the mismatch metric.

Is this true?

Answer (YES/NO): YES